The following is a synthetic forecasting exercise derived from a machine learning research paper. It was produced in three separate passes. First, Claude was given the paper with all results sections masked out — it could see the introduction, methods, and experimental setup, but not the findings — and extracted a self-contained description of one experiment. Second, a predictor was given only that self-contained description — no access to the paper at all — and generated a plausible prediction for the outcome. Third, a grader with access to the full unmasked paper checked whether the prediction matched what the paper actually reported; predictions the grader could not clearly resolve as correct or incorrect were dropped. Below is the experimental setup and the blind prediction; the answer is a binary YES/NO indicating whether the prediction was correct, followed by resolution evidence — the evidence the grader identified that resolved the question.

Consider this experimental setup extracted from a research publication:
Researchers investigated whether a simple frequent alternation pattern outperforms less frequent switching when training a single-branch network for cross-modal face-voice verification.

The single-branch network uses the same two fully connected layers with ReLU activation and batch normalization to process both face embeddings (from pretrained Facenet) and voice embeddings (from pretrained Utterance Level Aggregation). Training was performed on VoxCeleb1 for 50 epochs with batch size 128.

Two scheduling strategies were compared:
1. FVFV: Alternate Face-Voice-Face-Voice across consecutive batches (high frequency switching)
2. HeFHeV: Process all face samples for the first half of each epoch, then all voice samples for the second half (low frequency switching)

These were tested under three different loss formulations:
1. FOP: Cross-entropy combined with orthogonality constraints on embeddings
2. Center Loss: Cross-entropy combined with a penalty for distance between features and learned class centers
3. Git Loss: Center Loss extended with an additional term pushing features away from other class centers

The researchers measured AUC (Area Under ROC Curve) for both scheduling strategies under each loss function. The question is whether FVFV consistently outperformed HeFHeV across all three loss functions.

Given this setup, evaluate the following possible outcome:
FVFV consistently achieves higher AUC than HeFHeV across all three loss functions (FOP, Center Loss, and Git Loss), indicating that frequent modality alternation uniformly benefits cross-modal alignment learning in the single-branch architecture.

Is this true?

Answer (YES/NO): NO